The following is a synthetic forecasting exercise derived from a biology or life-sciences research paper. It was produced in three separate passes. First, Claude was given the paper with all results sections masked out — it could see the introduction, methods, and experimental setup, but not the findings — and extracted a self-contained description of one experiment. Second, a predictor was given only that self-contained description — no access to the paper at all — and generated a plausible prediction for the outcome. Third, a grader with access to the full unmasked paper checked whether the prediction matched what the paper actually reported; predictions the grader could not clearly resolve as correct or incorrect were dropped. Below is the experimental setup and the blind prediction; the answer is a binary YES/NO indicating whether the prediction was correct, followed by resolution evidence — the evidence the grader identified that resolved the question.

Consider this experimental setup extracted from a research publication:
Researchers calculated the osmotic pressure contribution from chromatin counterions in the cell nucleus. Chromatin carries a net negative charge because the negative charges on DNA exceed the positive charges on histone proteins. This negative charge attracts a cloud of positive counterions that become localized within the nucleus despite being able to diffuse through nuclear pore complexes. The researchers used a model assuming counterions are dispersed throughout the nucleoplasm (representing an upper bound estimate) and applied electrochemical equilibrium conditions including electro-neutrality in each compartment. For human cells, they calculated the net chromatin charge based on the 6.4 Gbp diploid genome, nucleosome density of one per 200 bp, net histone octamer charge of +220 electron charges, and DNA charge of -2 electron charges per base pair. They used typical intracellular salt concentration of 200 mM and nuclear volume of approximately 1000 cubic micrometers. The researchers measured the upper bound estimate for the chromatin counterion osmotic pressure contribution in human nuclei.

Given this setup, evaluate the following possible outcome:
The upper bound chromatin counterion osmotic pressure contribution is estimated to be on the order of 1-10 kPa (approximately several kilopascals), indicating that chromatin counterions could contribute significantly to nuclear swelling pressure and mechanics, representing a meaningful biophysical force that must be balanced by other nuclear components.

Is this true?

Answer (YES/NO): NO